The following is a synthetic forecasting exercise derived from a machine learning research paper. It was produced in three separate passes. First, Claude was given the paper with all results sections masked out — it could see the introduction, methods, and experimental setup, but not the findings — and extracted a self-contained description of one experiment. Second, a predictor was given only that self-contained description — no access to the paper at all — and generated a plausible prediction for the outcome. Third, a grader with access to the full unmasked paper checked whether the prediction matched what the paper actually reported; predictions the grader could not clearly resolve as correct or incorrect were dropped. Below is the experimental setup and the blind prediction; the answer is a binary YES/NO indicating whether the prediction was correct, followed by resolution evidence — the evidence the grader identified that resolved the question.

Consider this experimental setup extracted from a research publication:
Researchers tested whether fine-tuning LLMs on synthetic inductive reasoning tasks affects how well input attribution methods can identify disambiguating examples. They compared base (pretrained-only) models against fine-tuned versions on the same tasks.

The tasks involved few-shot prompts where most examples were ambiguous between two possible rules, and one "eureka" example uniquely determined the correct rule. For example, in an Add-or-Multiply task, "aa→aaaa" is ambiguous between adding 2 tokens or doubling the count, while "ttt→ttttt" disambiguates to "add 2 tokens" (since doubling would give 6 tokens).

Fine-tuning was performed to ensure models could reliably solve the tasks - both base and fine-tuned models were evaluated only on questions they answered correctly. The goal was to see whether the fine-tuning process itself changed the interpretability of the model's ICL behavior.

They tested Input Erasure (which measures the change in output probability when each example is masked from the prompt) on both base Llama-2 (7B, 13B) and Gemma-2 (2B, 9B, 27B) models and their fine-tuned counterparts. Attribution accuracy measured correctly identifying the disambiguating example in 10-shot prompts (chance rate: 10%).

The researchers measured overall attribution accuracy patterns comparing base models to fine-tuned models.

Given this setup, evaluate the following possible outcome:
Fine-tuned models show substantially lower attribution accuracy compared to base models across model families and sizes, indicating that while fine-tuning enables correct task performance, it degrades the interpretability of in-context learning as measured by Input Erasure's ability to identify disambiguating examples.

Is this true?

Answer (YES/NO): NO